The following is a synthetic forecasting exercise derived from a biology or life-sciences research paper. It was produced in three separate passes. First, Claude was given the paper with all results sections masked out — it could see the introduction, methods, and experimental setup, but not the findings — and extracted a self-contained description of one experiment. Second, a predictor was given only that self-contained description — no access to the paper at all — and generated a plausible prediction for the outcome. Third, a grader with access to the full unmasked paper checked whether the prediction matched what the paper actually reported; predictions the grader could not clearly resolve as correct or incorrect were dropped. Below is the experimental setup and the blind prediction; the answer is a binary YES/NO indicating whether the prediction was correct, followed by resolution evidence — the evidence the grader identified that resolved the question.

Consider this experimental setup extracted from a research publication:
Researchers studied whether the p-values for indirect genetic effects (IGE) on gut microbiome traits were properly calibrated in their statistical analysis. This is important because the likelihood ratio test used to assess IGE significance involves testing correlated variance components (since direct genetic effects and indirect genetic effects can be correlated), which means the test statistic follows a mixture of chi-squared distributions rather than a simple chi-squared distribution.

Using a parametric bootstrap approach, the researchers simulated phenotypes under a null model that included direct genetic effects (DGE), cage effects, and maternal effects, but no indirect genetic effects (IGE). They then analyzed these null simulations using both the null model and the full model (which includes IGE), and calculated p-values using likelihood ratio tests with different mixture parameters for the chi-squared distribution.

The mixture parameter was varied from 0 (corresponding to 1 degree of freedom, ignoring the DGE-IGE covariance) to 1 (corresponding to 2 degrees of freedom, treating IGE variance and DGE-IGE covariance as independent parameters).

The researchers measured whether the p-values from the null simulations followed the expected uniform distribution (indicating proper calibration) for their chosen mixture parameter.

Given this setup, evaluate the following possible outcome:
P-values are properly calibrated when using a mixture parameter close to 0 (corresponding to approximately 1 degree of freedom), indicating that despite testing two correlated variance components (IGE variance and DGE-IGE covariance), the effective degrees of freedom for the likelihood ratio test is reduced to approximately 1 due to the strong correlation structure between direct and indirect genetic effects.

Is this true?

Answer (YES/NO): NO